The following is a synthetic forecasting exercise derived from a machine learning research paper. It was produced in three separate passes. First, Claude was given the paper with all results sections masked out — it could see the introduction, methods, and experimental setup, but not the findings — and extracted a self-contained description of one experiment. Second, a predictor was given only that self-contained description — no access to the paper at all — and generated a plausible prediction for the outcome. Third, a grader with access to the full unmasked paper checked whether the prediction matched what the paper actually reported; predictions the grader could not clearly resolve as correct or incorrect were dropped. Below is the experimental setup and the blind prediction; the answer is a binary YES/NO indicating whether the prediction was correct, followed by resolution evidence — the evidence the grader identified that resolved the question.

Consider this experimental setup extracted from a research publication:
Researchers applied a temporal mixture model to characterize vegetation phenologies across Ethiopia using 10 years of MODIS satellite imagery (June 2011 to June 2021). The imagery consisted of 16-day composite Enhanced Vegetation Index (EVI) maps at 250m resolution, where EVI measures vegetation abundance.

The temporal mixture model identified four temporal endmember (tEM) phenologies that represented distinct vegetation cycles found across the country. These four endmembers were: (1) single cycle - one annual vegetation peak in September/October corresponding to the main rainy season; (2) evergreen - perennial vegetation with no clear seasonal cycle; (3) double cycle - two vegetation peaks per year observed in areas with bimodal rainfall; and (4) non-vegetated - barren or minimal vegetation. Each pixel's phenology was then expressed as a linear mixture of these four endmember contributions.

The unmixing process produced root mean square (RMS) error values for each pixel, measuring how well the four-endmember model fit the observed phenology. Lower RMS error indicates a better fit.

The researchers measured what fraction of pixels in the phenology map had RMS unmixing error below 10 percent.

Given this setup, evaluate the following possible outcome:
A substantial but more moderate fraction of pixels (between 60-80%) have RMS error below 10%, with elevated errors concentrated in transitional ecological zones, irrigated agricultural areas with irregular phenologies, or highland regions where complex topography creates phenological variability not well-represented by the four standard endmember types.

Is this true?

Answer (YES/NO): NO